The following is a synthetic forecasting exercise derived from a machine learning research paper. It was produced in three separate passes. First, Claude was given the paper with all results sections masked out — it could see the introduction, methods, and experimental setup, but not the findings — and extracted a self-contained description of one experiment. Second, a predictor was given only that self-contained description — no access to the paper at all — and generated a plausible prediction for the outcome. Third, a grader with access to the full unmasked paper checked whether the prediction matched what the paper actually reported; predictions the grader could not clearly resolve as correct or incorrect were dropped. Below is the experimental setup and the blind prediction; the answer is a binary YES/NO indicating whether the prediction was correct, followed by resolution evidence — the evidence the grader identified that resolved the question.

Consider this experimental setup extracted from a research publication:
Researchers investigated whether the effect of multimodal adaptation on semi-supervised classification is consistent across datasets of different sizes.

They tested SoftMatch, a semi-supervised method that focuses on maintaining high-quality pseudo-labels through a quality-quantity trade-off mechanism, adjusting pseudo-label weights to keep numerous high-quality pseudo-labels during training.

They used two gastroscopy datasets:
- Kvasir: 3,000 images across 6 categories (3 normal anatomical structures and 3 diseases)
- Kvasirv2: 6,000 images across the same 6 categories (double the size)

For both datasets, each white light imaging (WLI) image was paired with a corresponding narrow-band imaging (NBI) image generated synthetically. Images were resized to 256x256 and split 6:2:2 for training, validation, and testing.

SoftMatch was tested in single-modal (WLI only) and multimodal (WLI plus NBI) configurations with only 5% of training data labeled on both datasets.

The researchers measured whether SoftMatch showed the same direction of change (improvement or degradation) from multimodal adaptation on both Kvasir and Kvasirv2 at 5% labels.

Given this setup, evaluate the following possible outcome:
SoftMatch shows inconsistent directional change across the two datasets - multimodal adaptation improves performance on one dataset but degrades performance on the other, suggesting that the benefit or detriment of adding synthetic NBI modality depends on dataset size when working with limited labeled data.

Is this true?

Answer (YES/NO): YES